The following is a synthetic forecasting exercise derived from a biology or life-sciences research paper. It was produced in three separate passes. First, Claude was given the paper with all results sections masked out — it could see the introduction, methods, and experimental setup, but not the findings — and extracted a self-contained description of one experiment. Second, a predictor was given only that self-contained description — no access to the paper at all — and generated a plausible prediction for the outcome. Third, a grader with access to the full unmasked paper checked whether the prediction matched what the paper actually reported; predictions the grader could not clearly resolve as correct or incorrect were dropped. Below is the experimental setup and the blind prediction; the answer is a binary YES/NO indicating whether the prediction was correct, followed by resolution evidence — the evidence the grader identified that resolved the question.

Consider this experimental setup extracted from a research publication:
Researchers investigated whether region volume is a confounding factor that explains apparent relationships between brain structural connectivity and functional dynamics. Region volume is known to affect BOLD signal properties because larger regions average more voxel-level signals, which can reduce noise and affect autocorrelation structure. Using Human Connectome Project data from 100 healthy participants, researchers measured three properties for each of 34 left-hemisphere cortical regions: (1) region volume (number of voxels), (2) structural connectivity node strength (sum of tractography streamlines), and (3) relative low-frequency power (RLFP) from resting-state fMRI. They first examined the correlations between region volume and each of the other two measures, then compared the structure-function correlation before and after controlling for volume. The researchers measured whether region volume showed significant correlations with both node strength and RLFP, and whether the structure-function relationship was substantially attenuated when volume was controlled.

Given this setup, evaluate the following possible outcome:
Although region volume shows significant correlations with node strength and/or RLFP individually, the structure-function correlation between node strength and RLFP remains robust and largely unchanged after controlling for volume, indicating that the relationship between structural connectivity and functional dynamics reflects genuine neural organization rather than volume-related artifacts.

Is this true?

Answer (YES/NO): NO